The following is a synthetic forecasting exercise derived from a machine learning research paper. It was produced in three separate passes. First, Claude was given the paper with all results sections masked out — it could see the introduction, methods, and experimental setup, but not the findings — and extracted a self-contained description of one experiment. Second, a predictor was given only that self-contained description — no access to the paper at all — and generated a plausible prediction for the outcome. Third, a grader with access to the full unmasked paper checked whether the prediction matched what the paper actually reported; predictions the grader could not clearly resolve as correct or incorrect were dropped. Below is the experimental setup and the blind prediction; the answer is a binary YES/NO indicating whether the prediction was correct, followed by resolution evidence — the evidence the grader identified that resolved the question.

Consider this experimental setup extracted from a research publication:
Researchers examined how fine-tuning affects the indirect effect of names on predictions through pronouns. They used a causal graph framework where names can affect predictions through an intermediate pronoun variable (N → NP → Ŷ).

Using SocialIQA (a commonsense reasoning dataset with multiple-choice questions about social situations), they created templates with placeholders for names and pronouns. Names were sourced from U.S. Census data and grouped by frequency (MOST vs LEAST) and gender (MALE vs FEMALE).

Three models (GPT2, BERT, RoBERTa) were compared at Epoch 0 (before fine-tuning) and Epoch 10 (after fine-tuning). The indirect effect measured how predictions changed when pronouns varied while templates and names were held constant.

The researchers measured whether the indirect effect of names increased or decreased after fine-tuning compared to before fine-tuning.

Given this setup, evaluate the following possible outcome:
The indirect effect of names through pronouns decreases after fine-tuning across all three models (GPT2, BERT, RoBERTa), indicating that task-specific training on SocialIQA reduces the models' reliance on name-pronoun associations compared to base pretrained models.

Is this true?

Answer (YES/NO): NO